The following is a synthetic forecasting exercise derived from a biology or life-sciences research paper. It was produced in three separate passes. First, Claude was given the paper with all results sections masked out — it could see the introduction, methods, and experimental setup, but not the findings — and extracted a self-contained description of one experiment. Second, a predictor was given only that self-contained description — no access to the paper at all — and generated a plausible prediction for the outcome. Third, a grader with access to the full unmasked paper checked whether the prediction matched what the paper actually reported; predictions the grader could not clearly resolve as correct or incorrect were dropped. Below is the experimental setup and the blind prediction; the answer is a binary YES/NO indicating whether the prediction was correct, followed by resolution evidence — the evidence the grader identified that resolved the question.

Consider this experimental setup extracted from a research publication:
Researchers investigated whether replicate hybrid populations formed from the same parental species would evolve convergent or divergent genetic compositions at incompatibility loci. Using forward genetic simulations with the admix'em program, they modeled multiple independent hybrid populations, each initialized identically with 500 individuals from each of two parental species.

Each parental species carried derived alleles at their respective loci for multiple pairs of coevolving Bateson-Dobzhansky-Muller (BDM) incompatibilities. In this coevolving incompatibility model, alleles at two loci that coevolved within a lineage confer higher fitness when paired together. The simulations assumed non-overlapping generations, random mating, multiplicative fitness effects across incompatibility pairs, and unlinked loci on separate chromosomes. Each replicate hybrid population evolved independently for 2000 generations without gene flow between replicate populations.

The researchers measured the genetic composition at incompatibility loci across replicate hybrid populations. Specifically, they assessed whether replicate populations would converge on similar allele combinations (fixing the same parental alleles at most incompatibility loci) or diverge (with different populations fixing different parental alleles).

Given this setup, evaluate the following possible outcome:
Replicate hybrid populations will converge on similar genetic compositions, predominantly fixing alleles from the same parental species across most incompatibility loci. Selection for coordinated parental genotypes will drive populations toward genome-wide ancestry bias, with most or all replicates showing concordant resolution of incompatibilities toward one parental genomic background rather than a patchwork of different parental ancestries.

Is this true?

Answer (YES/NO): NO